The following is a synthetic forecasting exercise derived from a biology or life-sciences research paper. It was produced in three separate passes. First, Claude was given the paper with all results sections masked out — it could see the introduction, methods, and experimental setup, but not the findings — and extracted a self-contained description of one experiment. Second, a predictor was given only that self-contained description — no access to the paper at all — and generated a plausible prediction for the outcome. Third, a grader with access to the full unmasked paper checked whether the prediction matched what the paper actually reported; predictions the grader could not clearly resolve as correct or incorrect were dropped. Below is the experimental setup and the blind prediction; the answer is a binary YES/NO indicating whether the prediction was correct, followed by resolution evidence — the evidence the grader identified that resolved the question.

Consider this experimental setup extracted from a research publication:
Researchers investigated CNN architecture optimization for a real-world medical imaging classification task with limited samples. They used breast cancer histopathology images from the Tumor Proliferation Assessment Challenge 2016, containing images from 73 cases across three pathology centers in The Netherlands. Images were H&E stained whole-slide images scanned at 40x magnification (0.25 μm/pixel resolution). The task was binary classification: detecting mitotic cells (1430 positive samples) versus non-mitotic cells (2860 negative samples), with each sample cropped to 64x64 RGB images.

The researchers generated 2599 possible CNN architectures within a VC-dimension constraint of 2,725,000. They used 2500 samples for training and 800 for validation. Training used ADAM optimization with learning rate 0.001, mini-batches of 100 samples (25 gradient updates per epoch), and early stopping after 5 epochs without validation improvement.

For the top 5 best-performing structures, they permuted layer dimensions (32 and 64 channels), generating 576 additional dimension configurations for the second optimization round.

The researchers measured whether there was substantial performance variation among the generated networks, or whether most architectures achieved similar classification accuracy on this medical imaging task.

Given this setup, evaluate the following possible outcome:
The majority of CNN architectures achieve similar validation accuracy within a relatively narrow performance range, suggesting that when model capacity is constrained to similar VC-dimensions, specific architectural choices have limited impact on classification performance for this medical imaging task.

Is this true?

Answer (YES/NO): NO